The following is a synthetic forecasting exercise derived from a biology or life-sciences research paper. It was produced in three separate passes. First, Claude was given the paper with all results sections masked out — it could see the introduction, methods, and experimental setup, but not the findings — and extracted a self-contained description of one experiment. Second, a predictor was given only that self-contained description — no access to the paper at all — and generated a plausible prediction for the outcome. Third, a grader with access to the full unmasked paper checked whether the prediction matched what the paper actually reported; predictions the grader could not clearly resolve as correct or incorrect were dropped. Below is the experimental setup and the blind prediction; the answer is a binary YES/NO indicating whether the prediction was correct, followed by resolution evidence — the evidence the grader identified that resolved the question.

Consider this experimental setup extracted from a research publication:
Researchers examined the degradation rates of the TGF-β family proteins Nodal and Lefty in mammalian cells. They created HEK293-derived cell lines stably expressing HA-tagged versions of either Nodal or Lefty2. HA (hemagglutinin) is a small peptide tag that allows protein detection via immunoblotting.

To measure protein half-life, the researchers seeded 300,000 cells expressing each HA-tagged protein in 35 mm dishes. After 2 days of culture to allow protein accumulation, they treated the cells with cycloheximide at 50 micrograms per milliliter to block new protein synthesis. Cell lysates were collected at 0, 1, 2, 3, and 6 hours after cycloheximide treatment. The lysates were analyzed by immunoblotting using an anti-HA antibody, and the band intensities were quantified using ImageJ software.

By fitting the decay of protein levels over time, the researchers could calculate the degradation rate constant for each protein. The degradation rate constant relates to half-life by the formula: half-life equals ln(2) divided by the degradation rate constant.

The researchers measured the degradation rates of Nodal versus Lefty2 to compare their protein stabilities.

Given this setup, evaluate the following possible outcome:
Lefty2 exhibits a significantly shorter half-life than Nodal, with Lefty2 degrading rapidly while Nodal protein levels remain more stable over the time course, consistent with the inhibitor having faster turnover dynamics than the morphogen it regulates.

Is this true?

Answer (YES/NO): YES